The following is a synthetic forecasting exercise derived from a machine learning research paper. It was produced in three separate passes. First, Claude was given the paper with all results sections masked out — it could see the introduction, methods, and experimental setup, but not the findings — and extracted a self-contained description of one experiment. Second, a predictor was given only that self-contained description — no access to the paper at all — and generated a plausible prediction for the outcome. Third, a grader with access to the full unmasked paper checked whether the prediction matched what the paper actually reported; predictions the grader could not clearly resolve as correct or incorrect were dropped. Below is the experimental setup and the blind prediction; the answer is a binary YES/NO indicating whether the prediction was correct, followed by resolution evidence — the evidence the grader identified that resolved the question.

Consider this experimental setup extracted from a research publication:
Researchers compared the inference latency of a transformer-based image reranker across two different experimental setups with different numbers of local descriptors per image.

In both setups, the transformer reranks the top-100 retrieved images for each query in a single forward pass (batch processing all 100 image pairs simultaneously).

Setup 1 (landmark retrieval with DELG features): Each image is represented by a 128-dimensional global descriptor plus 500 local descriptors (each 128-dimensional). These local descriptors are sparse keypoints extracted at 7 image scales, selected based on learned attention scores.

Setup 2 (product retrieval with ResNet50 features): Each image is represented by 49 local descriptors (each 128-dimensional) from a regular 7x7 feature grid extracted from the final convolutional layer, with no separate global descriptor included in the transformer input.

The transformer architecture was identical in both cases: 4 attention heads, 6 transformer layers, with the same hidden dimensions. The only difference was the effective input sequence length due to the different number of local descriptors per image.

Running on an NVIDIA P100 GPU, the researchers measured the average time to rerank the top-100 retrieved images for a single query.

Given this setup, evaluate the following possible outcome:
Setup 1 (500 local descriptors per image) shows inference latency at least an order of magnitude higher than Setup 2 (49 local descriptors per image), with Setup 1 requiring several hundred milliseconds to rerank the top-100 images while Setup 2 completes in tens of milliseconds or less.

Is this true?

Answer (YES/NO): YES